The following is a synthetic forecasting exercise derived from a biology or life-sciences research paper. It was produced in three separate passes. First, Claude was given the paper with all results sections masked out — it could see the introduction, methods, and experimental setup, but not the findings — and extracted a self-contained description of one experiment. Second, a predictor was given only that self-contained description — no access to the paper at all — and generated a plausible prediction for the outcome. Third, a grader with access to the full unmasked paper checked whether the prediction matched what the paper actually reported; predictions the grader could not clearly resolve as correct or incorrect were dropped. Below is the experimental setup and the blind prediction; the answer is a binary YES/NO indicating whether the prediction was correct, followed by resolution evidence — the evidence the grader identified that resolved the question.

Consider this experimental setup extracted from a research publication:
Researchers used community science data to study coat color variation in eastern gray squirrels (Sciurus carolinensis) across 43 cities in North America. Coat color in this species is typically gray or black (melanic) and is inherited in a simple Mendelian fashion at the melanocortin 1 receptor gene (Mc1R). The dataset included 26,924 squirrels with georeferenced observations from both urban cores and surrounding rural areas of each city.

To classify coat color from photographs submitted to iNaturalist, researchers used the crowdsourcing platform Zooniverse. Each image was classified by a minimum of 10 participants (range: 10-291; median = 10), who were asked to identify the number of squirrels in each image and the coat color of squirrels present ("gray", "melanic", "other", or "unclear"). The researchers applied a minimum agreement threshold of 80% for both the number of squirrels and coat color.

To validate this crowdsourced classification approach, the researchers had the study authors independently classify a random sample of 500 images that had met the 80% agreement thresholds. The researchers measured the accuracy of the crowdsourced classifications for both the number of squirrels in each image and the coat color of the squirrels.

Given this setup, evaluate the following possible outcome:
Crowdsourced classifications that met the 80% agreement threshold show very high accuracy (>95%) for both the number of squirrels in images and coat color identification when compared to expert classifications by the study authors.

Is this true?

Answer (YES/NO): YES